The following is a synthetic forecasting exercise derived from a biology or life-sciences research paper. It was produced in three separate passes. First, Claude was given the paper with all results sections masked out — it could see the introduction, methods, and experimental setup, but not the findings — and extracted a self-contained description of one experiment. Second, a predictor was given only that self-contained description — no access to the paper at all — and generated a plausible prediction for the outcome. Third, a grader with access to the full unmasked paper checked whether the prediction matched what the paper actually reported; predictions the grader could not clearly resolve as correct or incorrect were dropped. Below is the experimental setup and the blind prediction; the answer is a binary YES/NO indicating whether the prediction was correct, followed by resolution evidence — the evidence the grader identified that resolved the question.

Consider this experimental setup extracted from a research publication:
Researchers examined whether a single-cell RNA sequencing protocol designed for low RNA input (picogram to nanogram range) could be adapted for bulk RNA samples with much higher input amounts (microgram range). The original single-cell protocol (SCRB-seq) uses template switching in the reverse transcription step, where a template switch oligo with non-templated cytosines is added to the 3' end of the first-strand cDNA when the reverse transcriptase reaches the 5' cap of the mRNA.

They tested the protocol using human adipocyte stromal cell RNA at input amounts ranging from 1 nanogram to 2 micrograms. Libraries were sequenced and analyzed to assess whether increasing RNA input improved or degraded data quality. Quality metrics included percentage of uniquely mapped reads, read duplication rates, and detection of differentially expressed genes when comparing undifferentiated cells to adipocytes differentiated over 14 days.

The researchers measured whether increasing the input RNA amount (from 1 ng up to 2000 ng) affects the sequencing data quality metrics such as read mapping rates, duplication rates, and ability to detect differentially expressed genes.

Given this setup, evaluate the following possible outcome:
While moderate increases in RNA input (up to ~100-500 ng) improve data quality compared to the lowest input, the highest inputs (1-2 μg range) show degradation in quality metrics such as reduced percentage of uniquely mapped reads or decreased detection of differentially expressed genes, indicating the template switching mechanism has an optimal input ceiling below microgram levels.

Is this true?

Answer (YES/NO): NO